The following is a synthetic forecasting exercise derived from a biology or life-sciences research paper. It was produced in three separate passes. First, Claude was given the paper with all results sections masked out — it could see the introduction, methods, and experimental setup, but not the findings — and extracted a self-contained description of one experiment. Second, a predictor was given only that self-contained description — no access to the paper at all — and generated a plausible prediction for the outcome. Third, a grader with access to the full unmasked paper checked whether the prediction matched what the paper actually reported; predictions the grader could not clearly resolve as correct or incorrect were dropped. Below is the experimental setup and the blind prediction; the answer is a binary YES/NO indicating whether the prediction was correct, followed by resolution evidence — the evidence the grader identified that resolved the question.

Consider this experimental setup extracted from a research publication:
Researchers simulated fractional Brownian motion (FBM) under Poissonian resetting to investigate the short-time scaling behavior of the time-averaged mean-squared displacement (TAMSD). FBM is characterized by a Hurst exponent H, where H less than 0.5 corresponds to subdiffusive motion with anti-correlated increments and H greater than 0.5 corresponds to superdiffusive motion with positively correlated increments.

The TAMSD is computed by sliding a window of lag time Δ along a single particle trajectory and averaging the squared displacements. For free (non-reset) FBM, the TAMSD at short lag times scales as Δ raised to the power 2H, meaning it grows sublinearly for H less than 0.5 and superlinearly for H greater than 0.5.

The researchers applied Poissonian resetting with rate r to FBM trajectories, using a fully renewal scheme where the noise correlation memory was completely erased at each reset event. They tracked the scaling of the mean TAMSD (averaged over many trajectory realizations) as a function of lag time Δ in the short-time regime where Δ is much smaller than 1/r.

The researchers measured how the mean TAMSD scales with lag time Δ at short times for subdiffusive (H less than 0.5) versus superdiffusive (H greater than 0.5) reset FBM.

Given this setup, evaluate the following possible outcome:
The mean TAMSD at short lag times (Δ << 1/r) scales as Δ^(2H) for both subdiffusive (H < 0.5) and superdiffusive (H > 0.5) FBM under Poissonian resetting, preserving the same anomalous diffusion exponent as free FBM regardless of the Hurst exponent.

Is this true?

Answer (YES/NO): NO